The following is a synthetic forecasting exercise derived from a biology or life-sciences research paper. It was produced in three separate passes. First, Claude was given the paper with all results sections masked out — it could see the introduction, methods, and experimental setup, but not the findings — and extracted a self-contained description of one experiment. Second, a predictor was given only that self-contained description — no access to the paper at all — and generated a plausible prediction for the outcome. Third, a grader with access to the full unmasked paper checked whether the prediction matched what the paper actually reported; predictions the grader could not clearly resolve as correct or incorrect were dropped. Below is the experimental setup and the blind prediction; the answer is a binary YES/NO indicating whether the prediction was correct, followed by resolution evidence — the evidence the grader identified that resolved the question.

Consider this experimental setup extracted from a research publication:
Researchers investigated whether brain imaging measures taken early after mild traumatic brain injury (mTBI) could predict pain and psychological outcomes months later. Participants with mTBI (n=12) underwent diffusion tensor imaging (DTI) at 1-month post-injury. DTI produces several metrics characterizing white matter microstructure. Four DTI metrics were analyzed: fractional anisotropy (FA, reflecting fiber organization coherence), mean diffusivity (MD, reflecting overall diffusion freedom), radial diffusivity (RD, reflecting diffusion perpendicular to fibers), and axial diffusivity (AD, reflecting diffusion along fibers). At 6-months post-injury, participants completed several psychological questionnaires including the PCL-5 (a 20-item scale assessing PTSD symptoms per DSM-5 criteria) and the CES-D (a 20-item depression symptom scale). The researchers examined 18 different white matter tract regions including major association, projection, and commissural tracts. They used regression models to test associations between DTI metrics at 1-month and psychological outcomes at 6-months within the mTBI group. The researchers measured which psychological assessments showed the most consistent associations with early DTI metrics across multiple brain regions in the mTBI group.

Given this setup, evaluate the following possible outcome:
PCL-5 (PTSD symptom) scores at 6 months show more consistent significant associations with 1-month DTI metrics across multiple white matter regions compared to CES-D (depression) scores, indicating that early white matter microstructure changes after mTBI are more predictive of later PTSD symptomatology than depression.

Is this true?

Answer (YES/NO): NO